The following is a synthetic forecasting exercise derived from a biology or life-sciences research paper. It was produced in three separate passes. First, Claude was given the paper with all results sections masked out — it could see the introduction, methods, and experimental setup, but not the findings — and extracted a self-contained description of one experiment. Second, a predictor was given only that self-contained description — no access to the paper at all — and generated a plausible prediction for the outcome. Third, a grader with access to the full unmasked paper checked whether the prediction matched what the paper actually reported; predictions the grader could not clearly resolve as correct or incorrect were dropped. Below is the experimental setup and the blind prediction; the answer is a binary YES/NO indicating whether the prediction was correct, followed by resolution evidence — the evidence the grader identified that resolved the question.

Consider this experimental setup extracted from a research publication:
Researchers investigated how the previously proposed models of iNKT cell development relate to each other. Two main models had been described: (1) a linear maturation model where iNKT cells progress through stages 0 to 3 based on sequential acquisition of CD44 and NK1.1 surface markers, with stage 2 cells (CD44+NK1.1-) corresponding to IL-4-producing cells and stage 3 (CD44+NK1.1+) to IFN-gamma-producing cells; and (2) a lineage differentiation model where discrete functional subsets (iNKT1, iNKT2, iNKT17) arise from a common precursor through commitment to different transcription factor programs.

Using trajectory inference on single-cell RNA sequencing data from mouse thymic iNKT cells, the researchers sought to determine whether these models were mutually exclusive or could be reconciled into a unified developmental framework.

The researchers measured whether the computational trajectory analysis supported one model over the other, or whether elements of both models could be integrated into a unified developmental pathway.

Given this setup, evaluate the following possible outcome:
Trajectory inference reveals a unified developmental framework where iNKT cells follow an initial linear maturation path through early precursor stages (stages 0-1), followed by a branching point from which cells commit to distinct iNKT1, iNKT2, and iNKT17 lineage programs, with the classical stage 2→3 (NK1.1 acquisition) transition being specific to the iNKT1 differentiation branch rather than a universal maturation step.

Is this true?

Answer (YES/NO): NO